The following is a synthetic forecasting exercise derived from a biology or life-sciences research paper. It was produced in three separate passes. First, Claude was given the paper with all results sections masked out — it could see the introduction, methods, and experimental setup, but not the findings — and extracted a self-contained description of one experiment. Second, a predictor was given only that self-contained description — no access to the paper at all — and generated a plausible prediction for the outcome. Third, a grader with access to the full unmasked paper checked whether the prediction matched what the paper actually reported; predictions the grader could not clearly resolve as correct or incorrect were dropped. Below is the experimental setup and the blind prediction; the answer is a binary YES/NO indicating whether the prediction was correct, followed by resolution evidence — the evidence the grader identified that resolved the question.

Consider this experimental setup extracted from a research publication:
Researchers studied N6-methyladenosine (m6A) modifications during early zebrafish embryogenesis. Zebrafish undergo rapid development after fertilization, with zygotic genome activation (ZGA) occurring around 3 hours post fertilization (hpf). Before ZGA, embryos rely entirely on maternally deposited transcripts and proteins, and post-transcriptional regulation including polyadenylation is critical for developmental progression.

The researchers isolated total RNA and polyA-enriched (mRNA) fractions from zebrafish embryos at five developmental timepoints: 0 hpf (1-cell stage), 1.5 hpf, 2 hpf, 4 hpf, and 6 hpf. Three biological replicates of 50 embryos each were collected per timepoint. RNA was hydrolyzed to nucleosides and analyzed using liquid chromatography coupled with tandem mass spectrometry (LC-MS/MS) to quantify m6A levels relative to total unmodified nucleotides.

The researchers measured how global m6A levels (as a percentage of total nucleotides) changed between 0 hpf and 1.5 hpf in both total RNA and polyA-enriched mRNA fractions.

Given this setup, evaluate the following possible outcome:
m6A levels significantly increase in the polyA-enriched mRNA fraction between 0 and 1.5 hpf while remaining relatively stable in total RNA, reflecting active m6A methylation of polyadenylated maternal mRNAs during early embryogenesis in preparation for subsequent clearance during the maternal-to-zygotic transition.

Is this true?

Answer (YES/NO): NO